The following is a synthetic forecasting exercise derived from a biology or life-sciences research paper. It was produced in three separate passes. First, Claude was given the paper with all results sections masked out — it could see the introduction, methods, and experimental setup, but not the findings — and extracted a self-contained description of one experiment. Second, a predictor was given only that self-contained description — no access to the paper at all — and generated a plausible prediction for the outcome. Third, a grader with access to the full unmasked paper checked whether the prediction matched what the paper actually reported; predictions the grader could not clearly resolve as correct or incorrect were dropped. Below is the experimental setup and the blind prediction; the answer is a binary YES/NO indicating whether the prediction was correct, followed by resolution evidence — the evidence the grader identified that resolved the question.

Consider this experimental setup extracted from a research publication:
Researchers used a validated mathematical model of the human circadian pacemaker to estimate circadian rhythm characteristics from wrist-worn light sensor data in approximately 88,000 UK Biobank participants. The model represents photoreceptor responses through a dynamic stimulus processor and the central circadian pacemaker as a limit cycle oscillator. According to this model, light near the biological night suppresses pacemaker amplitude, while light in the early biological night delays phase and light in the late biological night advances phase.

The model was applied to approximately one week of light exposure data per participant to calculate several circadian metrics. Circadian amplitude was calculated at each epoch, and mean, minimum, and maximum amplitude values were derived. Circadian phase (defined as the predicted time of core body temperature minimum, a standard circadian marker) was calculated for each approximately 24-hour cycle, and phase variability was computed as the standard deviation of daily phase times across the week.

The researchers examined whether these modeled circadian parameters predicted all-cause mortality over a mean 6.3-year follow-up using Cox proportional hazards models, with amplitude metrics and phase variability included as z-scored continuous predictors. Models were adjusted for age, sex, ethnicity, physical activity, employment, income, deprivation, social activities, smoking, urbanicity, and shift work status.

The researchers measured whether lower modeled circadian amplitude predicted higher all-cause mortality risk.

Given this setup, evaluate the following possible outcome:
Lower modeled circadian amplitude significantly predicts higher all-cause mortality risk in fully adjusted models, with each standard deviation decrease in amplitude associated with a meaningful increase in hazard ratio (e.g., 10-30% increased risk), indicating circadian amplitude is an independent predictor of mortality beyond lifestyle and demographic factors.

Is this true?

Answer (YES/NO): NO